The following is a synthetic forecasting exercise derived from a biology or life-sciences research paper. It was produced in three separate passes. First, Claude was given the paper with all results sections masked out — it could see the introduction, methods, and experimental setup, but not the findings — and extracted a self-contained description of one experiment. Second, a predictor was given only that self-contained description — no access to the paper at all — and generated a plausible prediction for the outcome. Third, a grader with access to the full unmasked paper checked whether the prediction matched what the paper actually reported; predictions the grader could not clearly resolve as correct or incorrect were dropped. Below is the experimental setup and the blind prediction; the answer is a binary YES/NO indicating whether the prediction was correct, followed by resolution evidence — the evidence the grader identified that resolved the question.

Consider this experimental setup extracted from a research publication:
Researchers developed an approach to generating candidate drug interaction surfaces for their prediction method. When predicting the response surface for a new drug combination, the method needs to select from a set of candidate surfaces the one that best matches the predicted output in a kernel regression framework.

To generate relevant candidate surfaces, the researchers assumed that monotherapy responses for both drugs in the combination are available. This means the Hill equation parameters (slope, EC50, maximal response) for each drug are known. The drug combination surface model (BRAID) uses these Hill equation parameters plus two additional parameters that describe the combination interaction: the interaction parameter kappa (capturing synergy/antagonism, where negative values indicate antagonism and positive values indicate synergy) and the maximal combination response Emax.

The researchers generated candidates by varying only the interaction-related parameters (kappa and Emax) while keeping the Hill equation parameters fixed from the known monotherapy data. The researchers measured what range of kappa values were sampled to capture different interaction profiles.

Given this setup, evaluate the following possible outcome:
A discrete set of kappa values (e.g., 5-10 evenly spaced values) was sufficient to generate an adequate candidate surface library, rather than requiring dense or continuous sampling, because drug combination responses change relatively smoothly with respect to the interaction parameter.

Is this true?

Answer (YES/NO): NO